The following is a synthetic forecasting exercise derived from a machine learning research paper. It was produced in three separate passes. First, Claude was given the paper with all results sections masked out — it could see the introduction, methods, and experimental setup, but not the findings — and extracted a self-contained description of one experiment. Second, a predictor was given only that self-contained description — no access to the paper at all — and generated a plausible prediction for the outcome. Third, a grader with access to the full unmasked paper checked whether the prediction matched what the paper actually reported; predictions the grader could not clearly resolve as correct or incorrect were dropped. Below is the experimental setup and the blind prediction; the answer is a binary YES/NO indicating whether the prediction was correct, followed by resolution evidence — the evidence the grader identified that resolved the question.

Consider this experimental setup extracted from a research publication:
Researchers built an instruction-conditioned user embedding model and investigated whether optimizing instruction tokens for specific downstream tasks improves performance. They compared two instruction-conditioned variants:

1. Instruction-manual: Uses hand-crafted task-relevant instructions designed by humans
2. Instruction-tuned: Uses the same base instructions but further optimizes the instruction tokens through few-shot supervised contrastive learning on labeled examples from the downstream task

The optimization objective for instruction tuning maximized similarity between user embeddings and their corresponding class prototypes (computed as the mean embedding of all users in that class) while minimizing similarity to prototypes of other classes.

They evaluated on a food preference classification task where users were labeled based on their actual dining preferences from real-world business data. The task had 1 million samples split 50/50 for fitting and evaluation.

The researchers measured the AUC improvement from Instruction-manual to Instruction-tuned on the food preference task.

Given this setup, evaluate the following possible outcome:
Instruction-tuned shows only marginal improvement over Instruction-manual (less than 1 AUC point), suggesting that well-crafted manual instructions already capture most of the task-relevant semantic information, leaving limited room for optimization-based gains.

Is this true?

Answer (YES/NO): NO